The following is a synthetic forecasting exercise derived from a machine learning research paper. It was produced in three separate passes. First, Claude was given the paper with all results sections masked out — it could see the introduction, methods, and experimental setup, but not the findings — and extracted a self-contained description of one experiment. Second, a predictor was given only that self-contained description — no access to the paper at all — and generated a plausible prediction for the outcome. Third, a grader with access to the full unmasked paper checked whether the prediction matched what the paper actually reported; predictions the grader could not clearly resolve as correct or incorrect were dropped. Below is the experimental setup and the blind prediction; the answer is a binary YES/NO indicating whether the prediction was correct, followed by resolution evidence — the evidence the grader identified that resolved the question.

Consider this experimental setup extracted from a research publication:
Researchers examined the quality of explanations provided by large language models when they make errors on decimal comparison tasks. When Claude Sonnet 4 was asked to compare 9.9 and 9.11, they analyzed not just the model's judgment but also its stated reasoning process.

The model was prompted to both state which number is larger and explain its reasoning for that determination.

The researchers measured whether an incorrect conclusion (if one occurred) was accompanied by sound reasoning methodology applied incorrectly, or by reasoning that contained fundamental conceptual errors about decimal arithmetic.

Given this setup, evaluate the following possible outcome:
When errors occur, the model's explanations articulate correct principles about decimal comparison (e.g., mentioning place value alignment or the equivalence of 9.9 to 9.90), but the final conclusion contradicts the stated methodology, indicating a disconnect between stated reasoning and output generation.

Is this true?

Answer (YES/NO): YES